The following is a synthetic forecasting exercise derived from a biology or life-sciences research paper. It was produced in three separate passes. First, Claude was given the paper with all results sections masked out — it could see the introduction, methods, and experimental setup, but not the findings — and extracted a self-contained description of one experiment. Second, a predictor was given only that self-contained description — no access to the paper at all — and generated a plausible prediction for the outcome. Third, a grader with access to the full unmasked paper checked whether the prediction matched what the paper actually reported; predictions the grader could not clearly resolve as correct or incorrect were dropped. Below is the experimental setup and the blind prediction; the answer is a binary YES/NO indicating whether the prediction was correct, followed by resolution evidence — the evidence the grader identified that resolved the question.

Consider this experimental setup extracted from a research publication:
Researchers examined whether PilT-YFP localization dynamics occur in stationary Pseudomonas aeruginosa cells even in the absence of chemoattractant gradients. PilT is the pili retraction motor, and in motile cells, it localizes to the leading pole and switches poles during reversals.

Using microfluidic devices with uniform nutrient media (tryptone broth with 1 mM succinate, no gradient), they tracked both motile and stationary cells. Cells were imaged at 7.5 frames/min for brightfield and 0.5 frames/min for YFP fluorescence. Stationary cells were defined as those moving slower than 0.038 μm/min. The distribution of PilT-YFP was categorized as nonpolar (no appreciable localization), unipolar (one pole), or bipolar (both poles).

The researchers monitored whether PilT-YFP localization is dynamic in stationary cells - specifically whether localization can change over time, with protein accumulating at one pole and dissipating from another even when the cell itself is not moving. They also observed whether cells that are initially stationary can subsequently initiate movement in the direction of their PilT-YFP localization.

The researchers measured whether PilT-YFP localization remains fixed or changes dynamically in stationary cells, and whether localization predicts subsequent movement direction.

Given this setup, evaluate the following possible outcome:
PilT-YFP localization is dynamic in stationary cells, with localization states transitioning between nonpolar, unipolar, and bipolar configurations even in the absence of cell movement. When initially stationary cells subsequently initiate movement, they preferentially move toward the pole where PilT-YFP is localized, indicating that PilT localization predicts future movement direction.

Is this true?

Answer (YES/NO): YES